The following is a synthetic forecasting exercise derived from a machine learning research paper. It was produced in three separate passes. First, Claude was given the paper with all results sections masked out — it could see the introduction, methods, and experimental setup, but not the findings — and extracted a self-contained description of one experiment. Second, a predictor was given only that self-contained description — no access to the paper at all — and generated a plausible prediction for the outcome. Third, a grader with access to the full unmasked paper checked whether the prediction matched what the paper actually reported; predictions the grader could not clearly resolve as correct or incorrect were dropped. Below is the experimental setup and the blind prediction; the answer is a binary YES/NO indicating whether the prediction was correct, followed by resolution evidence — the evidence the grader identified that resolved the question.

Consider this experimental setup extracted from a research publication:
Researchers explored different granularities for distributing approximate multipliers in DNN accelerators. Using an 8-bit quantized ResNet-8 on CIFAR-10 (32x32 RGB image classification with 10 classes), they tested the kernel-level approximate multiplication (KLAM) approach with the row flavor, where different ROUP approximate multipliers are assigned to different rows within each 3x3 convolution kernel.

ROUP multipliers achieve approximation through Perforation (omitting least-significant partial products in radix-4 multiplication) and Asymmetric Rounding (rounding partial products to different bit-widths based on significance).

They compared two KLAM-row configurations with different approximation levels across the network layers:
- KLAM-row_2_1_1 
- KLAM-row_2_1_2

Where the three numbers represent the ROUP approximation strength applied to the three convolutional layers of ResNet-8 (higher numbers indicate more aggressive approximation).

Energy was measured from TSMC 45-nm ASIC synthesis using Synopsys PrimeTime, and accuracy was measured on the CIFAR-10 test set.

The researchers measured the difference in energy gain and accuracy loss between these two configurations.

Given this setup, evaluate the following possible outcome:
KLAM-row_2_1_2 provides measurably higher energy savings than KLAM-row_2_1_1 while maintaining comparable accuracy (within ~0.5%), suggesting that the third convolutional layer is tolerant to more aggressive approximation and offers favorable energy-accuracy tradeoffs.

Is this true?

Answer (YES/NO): NO